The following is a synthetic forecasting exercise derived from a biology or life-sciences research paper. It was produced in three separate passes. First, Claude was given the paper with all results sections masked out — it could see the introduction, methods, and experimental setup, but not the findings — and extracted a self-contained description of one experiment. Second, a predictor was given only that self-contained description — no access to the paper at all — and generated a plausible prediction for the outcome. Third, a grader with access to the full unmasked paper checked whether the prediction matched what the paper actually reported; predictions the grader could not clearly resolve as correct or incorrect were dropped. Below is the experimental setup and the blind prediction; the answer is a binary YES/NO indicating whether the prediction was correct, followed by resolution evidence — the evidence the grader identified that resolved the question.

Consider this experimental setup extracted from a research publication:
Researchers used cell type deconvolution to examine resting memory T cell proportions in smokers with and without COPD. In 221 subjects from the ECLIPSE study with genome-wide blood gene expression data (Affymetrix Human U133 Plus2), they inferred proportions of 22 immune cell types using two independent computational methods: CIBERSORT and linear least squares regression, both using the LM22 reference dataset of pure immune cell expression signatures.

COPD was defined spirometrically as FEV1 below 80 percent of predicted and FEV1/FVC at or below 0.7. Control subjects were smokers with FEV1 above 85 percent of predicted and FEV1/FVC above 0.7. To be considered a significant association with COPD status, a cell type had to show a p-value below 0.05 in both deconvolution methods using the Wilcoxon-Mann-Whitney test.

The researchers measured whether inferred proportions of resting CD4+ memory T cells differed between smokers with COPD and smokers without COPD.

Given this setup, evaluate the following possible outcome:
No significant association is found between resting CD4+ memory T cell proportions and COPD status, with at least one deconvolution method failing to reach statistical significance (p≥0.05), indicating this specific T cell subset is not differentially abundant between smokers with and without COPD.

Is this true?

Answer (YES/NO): NO